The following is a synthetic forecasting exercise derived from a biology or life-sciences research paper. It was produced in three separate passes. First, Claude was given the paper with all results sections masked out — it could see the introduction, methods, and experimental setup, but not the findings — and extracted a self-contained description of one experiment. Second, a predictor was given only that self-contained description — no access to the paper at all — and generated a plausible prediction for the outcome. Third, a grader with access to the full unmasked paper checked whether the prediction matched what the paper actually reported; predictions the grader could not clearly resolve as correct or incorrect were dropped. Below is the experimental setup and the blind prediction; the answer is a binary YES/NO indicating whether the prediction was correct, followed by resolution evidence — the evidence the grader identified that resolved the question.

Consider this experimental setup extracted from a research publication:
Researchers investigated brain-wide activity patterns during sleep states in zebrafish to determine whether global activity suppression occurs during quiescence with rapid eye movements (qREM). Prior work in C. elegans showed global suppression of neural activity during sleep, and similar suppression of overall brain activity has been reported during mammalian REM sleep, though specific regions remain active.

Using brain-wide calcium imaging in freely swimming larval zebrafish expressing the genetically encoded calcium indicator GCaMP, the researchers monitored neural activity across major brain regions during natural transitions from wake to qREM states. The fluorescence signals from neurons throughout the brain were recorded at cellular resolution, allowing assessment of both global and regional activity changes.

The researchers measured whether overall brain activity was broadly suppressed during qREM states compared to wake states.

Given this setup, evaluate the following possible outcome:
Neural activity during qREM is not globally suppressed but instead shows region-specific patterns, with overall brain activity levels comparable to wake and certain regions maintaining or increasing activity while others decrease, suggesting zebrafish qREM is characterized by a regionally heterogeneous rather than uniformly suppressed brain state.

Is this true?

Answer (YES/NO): NO